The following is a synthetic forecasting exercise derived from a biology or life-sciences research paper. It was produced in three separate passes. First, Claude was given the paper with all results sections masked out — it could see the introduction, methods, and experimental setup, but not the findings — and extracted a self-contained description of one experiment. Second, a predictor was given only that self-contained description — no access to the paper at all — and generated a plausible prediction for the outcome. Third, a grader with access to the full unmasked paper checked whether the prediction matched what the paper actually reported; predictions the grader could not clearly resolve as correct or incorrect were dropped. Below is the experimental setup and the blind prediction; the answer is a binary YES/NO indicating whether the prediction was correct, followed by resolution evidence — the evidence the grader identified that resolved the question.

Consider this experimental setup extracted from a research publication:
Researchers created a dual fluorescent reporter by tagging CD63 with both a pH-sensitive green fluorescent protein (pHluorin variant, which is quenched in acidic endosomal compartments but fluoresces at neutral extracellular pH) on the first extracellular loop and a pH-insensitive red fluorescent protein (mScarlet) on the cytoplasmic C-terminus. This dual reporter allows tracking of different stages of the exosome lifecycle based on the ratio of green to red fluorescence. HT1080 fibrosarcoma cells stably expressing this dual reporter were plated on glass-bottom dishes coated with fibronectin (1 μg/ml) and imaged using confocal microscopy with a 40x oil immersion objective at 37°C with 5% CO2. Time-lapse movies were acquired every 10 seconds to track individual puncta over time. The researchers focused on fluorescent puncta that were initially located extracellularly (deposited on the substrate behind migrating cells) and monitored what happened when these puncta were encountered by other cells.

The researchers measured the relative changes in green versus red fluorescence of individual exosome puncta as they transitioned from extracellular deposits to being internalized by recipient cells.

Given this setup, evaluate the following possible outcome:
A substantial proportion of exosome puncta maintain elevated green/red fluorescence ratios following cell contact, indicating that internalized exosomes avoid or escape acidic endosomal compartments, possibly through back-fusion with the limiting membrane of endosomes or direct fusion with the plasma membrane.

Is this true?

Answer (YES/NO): NO